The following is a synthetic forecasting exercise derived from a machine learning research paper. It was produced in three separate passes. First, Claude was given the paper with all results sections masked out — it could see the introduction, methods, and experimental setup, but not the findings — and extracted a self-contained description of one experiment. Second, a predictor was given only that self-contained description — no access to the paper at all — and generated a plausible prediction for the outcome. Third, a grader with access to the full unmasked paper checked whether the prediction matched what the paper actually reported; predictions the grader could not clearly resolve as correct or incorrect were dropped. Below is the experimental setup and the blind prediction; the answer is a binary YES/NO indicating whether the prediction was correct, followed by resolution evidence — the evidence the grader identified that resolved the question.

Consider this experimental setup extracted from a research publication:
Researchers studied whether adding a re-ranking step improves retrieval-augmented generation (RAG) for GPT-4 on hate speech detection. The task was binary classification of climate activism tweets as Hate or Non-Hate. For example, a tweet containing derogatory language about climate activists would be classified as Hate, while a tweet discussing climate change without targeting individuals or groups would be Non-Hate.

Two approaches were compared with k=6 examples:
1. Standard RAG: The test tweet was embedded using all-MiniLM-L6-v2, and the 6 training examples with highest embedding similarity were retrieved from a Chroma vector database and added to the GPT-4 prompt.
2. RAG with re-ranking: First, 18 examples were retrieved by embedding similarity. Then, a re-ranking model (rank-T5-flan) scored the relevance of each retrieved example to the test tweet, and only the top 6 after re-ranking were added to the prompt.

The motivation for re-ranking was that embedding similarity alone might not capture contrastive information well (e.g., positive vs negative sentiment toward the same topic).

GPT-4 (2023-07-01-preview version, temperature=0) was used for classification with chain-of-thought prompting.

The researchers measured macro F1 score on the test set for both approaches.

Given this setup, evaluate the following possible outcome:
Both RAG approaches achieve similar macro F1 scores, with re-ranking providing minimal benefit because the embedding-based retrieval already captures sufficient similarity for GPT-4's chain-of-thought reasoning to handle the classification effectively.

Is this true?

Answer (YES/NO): YES